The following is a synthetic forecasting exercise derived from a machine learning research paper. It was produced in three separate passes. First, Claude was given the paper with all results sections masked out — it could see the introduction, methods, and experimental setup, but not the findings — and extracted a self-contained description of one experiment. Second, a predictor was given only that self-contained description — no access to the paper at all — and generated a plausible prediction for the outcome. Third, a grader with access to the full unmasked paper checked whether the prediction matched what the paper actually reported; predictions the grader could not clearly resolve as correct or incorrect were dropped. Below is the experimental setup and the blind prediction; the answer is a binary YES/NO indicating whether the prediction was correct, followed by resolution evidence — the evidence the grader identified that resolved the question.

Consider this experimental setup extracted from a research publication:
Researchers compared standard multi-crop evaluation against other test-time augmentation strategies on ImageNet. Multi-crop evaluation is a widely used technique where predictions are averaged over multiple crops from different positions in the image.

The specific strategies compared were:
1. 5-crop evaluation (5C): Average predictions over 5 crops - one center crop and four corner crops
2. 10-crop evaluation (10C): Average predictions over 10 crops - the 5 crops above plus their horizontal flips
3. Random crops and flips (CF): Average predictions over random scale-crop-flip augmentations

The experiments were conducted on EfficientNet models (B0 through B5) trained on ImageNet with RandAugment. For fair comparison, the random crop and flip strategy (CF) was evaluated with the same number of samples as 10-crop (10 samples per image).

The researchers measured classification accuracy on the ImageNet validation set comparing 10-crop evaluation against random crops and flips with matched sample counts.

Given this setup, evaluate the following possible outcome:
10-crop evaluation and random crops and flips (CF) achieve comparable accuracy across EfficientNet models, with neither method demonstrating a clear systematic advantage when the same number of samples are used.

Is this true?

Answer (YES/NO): NO